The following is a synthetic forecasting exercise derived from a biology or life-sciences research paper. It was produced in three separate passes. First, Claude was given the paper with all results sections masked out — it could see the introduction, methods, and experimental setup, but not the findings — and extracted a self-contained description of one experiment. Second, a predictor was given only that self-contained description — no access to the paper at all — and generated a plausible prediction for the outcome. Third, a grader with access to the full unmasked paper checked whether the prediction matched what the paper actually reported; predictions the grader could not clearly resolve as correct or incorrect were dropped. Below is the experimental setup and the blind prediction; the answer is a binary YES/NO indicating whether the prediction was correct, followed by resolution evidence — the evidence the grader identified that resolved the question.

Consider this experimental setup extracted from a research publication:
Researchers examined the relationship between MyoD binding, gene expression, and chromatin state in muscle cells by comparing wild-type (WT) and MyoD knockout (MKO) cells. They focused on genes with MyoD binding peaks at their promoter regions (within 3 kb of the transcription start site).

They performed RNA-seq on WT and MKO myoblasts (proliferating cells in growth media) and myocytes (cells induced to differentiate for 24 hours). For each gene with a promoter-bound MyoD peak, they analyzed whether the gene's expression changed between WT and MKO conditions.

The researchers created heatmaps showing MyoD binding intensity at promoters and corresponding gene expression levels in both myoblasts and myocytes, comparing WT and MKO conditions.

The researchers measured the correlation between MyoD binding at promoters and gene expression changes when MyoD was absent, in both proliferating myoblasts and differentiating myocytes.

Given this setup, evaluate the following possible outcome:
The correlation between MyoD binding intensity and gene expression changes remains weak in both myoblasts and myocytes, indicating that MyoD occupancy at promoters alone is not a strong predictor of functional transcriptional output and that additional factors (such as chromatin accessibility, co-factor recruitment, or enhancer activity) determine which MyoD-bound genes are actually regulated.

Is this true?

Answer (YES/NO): YES